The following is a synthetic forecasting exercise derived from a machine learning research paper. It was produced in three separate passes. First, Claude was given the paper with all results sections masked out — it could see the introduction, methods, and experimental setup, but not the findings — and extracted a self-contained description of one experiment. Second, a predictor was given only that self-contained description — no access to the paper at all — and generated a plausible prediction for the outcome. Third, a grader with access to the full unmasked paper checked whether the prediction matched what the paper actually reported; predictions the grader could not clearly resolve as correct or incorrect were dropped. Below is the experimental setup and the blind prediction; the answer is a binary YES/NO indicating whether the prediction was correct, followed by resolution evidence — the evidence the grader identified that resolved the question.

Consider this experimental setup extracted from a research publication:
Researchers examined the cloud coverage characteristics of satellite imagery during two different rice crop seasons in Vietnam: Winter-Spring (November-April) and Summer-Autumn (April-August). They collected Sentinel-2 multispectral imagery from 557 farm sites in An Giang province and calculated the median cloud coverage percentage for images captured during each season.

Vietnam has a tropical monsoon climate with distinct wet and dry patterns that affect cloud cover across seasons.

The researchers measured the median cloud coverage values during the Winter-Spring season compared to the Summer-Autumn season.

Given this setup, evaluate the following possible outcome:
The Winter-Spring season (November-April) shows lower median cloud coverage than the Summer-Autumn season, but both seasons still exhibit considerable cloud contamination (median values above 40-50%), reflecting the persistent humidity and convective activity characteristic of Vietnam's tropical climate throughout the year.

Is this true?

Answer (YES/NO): NO